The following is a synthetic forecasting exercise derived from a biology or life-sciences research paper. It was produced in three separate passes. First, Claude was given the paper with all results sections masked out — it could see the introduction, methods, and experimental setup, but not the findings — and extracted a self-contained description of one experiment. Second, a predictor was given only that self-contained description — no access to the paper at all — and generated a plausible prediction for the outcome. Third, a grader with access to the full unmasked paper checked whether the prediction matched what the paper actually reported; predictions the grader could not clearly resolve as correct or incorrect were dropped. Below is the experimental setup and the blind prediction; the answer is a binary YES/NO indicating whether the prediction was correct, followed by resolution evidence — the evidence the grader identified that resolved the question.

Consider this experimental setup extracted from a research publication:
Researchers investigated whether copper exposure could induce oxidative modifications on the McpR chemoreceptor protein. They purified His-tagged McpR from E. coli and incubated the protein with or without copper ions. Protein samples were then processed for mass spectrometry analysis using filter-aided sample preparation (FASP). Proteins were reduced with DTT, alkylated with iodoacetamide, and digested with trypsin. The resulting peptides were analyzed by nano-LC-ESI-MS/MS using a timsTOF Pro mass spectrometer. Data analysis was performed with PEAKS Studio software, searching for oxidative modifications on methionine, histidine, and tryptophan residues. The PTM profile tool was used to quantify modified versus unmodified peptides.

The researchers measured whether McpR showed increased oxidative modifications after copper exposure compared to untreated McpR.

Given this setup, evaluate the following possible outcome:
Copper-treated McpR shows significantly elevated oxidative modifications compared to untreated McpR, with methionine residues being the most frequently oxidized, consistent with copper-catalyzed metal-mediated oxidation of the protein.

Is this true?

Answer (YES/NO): NO